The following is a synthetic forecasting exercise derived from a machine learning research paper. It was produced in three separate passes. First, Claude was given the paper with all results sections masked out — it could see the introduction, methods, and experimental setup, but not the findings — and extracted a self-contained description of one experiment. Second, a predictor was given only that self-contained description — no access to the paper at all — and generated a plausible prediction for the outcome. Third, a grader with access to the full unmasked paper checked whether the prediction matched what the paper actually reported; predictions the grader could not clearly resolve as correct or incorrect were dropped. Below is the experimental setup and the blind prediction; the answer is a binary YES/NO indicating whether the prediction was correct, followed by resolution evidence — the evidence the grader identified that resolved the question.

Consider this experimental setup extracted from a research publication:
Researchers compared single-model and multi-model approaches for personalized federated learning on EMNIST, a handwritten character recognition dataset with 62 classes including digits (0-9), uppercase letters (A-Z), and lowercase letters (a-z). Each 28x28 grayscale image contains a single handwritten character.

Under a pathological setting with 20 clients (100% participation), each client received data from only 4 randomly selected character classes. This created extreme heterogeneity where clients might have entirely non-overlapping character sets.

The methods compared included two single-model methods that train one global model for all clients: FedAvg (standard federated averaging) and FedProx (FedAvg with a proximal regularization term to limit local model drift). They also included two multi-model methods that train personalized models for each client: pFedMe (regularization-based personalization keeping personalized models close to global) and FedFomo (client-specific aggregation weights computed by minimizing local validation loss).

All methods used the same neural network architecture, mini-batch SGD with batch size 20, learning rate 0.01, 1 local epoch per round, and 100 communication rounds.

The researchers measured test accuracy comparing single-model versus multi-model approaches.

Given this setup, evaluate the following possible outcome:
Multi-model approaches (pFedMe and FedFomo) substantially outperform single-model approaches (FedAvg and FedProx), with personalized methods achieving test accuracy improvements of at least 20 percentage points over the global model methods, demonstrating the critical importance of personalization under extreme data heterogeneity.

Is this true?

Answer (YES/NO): YES